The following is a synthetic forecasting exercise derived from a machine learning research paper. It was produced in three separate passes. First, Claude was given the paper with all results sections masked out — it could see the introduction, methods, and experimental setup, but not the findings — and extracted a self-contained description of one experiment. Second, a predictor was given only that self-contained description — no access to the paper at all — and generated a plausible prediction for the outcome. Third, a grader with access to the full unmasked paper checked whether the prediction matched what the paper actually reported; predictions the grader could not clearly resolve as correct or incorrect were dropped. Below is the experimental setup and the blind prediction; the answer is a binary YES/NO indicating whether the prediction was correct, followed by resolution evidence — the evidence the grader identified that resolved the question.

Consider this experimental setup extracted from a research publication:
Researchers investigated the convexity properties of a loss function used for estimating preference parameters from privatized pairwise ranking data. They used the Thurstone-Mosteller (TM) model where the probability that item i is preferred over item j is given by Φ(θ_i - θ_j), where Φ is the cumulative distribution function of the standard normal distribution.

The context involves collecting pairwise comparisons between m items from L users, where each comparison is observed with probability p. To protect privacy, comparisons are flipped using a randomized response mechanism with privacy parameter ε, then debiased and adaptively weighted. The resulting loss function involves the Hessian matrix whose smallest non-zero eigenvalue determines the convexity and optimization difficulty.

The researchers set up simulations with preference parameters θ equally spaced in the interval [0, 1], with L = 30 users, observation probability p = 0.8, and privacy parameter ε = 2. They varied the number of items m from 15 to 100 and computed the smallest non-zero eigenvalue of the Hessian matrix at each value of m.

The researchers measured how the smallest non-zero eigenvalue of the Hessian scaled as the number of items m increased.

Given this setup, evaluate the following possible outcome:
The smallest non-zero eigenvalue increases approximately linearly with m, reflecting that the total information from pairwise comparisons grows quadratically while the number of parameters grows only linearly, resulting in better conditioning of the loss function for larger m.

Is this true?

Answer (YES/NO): YES